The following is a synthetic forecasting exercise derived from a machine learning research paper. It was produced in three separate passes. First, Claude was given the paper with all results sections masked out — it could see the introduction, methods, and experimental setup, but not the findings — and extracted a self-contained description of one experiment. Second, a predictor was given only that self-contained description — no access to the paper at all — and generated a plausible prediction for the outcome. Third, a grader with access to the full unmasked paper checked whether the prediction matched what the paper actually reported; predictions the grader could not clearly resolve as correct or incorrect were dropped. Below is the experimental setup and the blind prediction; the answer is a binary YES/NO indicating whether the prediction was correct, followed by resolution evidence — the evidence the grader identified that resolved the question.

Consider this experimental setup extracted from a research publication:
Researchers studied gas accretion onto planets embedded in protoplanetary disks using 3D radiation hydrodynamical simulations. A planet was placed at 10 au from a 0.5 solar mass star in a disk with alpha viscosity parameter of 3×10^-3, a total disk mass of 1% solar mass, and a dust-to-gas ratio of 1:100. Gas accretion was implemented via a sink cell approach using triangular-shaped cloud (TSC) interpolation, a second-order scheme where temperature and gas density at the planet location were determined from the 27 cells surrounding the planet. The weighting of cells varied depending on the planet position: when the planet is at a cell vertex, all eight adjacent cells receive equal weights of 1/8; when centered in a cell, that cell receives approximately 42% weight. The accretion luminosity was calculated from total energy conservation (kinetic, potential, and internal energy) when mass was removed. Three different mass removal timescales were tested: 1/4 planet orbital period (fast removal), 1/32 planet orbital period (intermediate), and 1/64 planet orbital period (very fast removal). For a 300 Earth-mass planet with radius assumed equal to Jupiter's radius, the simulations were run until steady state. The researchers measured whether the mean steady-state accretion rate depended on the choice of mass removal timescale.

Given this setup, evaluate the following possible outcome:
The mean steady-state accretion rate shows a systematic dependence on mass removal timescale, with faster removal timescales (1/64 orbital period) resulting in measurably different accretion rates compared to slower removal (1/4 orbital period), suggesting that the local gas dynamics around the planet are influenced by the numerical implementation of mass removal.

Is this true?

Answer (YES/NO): NO